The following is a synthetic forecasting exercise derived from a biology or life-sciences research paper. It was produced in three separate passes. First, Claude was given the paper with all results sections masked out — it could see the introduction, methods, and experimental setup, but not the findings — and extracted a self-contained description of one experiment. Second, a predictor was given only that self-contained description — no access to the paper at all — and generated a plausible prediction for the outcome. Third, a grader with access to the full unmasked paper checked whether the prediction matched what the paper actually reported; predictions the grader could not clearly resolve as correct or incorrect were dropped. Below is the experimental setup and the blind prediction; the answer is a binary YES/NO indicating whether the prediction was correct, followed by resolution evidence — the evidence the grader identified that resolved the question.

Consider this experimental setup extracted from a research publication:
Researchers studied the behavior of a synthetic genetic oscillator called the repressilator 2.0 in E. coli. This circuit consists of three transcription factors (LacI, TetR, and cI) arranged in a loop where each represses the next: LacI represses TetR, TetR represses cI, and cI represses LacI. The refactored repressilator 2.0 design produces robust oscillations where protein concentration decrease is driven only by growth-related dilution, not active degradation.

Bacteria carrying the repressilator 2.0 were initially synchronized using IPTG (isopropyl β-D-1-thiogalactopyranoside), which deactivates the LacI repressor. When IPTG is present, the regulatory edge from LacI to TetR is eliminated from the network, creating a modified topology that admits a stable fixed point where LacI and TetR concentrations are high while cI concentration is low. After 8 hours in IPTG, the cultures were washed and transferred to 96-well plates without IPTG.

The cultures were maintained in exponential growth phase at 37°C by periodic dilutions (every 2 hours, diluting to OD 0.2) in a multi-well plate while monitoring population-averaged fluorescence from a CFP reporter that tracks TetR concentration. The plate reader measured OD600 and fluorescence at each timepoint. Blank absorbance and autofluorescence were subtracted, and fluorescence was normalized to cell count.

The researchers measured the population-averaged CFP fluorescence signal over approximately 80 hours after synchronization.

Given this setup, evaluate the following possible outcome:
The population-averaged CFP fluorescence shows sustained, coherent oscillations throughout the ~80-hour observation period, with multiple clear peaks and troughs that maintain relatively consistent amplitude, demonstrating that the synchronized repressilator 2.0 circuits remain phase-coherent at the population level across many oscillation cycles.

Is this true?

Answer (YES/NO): NO